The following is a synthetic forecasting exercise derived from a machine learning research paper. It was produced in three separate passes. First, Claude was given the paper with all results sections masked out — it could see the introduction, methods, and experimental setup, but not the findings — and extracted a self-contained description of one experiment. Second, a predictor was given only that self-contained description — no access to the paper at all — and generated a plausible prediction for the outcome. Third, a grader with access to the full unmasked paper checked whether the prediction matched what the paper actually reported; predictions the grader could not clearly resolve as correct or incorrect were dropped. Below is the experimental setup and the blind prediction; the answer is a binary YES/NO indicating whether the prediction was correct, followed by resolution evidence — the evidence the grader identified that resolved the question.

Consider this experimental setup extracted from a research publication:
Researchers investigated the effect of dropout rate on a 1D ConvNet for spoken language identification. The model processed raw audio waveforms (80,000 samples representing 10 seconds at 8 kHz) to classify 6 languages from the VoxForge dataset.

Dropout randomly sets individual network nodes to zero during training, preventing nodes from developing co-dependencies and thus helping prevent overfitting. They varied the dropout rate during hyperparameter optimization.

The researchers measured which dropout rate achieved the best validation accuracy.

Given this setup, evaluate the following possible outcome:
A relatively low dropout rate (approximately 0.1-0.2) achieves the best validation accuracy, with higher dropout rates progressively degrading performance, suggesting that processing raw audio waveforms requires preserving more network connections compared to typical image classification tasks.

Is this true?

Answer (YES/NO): YES